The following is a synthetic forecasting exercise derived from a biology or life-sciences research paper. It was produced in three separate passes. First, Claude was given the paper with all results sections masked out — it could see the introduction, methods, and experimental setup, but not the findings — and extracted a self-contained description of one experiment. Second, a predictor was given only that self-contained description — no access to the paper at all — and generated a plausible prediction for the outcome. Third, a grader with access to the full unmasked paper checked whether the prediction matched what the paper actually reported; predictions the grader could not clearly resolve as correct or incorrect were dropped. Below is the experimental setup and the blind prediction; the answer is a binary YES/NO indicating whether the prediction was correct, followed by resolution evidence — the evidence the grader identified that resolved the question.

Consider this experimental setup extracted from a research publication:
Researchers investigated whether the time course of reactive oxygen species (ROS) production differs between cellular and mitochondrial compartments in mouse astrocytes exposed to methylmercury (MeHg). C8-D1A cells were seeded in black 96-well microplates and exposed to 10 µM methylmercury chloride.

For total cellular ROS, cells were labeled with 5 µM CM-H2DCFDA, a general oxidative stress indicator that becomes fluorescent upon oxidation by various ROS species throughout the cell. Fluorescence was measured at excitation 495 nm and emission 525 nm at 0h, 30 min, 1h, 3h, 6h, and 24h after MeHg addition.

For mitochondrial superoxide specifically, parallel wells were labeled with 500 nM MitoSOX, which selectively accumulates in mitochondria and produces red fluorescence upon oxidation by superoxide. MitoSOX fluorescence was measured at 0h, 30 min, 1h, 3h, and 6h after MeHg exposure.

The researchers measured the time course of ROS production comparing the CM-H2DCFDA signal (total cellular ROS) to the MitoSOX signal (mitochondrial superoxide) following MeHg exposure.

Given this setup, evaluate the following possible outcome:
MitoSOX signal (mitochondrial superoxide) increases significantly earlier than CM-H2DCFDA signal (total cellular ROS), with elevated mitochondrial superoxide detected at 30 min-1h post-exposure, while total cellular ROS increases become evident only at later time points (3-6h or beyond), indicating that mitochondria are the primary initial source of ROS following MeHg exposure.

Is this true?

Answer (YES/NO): YES